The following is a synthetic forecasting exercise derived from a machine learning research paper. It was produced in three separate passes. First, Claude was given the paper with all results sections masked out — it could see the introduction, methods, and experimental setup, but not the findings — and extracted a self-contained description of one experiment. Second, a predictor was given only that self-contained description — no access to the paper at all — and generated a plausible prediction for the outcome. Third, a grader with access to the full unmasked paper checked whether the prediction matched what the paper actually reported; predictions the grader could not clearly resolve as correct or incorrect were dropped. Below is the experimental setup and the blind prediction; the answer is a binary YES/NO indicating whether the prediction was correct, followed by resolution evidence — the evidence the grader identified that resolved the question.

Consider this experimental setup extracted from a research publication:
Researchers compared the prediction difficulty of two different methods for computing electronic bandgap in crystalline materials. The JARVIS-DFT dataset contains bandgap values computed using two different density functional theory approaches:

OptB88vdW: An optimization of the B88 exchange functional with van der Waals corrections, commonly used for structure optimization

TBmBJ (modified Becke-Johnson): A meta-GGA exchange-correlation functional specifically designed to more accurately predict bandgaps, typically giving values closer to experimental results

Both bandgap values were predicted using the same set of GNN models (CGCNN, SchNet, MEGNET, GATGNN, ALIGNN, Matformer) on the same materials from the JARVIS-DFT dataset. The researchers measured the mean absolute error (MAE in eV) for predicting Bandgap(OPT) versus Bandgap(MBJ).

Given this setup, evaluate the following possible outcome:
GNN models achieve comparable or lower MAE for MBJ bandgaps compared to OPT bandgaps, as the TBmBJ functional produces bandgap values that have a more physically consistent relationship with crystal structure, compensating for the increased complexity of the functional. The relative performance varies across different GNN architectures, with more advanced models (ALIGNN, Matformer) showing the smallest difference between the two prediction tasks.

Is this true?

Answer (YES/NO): NO